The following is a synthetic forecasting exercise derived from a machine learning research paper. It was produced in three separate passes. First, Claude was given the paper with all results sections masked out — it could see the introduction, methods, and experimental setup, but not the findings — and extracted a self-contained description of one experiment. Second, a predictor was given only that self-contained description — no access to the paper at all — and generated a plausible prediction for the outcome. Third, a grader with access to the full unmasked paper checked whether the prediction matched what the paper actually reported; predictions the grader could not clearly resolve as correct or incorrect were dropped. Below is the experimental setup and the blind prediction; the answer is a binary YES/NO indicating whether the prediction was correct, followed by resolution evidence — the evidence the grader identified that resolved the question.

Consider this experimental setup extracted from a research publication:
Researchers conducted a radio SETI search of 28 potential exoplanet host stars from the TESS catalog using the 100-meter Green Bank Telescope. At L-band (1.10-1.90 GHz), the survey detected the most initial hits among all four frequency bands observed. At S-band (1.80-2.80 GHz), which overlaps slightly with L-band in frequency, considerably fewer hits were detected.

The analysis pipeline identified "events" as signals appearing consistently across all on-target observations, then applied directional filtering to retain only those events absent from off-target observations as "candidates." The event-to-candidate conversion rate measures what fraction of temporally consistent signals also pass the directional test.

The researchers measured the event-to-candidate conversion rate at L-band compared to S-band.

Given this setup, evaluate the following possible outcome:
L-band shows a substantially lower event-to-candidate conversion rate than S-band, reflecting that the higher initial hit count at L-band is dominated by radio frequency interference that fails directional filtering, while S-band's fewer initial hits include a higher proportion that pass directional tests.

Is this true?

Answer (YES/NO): NO